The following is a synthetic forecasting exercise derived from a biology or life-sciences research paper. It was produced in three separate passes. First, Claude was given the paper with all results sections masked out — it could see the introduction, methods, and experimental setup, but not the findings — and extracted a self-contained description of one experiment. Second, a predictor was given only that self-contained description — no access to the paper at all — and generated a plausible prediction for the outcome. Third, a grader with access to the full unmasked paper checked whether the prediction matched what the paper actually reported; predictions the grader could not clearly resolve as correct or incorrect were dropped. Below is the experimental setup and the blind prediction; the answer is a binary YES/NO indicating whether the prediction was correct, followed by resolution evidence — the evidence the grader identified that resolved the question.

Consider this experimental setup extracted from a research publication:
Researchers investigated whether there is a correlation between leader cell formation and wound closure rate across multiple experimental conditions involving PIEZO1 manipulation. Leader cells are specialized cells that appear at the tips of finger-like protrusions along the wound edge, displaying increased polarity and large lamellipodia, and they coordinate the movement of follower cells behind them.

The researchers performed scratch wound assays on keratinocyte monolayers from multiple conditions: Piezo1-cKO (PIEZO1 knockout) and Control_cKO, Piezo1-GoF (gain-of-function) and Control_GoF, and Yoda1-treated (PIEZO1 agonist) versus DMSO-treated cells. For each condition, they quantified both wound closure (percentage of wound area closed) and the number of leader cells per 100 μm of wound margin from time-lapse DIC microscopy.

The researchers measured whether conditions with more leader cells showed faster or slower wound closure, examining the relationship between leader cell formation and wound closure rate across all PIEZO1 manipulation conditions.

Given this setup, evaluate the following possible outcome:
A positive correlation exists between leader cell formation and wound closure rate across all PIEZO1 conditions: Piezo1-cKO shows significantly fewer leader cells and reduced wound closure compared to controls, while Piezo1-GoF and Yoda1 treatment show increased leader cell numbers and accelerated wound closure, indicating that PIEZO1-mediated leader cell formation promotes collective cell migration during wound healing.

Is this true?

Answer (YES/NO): NO